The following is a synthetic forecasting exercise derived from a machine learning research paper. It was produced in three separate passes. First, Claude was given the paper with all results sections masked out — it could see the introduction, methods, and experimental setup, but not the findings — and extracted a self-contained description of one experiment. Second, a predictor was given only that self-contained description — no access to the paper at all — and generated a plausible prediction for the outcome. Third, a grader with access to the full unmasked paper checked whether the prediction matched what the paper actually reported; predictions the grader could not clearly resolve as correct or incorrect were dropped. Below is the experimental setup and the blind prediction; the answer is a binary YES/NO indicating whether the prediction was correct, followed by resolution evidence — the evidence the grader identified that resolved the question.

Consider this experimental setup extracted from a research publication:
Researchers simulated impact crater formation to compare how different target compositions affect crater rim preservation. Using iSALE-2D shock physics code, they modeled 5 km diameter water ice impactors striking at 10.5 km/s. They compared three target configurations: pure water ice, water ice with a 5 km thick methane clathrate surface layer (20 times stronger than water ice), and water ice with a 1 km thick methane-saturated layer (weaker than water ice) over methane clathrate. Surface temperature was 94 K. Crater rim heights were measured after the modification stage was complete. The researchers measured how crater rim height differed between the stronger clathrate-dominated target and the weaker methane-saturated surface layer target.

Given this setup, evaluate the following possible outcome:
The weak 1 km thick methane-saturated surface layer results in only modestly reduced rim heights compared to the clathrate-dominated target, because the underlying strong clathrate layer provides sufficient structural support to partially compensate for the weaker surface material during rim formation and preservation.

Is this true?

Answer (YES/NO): NO